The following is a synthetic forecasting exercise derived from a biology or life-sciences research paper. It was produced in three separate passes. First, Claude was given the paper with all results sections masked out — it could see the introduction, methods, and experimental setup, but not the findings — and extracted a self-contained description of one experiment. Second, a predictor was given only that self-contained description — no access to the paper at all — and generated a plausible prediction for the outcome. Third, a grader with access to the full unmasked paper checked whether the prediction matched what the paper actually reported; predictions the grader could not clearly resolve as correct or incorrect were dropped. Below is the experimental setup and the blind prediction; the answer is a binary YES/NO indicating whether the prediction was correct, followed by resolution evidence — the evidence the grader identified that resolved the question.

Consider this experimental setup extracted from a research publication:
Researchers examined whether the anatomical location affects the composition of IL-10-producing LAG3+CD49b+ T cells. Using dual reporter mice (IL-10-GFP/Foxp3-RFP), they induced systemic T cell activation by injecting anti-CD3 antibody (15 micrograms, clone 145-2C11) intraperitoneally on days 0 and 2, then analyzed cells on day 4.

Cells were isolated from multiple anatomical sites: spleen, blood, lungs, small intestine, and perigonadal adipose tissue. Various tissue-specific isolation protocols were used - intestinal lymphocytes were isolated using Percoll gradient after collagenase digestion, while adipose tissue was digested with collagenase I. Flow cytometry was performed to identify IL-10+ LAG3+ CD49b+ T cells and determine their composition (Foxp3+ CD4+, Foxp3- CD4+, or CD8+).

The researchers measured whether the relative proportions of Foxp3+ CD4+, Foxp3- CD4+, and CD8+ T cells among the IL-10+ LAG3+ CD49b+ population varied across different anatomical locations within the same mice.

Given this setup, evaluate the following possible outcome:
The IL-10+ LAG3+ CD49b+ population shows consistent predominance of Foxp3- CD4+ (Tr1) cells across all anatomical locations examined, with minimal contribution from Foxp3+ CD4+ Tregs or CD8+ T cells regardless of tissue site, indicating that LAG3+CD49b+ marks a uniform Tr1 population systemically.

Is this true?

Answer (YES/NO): NO